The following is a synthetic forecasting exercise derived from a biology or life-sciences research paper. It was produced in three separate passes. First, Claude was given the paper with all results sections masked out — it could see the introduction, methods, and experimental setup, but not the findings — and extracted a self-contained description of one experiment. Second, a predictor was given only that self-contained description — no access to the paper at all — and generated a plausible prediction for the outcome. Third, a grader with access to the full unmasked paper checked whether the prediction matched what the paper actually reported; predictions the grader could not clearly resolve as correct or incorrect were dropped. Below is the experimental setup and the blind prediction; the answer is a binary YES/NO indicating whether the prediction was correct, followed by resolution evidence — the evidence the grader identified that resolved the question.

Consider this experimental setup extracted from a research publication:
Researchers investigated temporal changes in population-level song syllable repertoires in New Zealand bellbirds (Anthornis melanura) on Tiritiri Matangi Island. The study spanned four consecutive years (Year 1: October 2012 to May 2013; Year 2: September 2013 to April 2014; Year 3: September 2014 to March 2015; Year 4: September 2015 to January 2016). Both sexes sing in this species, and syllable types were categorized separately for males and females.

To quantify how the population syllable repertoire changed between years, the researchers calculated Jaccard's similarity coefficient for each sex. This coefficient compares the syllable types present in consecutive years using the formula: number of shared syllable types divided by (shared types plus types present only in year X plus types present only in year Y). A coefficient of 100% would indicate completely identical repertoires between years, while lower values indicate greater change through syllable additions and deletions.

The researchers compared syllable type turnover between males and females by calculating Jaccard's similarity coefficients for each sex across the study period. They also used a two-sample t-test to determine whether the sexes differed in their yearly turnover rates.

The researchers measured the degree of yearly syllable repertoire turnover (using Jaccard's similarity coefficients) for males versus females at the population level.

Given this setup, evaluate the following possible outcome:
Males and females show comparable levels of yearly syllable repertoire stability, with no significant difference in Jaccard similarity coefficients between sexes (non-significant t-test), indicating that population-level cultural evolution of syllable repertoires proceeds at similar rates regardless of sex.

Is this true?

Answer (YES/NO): YES